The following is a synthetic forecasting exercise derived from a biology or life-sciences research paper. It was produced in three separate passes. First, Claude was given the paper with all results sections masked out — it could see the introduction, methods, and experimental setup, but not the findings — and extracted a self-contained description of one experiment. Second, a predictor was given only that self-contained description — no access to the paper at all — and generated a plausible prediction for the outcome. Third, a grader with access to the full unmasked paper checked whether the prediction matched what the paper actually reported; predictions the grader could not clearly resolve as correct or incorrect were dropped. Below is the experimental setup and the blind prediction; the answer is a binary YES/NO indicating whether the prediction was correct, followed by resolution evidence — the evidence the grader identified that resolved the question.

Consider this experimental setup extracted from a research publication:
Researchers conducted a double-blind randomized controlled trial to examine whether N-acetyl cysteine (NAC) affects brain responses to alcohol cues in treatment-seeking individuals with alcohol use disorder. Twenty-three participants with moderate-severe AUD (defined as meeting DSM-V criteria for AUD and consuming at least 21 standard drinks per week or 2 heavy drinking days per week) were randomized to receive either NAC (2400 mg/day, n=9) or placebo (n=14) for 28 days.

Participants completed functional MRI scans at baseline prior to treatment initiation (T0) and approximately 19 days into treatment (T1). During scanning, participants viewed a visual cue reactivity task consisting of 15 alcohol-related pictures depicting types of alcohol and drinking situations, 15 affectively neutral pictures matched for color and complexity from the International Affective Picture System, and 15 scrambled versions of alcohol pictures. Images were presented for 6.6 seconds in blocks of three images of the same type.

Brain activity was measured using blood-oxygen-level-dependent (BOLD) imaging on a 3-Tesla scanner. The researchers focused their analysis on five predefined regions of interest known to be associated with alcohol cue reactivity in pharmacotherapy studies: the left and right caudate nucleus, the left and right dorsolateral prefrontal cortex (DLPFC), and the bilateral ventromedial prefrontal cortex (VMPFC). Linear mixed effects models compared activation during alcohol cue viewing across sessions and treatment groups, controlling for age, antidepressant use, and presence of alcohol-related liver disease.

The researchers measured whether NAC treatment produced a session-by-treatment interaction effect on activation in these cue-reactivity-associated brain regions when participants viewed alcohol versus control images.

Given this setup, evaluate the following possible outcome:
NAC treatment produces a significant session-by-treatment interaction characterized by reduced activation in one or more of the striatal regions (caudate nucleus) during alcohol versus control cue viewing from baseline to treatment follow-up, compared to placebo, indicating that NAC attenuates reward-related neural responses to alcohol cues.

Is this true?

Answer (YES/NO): NO